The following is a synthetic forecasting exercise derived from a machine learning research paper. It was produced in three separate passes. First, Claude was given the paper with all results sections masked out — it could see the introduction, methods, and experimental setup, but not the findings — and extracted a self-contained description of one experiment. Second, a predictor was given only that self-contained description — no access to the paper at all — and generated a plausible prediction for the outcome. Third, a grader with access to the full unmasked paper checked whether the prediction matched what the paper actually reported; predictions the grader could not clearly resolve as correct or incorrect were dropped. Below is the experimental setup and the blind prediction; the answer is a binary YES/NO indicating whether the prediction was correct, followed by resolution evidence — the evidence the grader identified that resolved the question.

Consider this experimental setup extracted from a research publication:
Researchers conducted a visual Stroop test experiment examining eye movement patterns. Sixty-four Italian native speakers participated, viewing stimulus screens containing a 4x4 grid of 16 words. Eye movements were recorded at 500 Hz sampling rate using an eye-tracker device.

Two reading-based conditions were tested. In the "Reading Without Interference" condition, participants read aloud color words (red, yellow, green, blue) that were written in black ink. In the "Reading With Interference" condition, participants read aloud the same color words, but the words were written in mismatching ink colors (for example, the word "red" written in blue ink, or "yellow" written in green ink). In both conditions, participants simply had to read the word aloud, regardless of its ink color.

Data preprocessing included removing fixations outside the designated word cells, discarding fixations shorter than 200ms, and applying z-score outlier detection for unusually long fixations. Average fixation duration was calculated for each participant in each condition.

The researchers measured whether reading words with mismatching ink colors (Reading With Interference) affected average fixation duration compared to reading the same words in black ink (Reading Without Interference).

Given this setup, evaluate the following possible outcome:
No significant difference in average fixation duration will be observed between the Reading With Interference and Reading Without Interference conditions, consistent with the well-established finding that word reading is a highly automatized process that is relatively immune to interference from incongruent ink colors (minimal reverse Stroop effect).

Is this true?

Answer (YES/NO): NO